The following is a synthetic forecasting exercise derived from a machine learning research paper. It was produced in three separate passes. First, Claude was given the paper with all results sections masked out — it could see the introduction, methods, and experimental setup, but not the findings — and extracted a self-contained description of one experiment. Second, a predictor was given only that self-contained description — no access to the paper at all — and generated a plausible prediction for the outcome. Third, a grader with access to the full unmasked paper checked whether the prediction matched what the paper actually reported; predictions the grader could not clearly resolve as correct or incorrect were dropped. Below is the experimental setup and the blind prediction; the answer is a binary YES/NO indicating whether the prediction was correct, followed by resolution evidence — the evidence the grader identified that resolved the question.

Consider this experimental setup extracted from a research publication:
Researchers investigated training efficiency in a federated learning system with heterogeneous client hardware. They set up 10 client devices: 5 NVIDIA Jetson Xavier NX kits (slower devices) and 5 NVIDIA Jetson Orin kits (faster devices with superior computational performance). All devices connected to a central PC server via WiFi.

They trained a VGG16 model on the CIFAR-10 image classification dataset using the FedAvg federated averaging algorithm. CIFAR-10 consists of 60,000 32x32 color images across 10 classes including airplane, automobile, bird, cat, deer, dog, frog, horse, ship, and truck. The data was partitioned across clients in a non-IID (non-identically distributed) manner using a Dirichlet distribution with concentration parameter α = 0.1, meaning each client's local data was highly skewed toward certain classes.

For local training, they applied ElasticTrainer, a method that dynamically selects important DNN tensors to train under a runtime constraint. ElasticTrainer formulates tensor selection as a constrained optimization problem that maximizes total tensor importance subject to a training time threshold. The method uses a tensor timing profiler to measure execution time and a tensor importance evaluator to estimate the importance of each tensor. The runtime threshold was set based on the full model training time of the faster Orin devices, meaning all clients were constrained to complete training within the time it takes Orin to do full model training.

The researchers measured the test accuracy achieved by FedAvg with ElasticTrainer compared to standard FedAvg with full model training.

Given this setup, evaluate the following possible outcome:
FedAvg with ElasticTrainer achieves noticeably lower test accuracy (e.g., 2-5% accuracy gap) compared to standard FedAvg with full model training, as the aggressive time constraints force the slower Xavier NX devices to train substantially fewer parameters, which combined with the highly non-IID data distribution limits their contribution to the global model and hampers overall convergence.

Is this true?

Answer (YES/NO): NO